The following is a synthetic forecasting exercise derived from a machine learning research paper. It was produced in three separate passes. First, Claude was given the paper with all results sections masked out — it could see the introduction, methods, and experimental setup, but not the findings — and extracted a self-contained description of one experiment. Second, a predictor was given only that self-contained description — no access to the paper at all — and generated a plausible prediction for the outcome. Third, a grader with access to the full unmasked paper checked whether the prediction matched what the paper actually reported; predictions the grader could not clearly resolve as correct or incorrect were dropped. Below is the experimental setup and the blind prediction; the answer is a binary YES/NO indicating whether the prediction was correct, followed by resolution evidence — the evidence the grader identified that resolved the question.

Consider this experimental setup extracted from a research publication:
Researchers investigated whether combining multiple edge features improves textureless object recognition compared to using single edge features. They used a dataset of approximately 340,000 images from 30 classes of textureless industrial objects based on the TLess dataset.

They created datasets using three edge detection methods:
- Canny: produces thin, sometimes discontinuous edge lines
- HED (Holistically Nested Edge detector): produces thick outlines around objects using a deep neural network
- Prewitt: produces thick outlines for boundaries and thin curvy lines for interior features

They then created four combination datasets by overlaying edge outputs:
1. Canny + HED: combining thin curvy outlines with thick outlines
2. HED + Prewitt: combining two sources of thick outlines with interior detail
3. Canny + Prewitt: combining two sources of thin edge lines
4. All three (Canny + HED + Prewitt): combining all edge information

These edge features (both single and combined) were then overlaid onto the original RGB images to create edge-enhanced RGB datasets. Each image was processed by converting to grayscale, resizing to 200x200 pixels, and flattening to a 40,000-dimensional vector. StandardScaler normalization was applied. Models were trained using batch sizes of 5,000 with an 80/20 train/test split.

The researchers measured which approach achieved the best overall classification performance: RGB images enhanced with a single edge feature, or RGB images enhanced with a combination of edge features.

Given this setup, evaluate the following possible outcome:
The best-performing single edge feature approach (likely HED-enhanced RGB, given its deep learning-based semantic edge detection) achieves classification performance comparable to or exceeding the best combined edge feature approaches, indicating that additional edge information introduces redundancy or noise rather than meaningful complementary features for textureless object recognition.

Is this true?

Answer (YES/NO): NO